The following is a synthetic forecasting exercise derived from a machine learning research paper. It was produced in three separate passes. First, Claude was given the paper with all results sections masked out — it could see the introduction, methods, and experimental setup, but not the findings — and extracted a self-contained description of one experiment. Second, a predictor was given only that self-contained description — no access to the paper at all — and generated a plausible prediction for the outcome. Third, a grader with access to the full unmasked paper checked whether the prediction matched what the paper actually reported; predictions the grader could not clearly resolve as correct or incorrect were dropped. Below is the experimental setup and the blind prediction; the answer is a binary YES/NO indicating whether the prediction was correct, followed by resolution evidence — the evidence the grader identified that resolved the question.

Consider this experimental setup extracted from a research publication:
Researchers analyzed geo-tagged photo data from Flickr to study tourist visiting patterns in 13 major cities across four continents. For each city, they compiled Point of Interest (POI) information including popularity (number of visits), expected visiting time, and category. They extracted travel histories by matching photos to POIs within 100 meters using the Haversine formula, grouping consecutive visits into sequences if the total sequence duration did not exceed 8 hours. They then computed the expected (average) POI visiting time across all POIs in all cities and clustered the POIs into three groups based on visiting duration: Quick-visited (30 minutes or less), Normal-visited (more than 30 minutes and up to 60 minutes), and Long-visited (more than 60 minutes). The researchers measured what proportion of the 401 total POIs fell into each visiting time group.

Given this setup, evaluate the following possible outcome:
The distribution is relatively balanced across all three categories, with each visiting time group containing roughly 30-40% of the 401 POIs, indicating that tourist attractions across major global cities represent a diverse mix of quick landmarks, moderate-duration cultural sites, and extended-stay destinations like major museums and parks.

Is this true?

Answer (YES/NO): NO